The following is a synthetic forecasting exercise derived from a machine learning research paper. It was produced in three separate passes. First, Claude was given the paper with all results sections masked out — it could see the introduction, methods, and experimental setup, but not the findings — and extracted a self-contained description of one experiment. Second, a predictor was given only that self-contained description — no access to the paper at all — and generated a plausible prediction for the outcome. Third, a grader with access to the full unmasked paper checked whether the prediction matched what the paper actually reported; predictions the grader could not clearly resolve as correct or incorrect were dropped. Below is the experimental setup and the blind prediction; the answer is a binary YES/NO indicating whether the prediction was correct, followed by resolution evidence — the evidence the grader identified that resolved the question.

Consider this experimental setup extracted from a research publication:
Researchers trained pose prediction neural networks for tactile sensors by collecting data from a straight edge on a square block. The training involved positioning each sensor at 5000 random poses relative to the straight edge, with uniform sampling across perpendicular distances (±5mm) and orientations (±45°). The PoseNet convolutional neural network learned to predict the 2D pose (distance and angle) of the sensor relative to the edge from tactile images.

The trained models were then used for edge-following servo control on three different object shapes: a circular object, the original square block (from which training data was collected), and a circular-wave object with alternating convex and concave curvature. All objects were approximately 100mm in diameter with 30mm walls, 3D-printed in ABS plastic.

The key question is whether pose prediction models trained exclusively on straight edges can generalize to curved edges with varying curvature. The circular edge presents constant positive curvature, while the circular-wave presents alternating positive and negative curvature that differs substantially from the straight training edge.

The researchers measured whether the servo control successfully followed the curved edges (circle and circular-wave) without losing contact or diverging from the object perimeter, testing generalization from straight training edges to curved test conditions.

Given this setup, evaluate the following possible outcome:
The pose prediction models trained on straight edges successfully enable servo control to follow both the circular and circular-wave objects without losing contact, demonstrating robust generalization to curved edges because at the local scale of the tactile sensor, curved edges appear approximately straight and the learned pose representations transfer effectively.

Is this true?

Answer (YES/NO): YES